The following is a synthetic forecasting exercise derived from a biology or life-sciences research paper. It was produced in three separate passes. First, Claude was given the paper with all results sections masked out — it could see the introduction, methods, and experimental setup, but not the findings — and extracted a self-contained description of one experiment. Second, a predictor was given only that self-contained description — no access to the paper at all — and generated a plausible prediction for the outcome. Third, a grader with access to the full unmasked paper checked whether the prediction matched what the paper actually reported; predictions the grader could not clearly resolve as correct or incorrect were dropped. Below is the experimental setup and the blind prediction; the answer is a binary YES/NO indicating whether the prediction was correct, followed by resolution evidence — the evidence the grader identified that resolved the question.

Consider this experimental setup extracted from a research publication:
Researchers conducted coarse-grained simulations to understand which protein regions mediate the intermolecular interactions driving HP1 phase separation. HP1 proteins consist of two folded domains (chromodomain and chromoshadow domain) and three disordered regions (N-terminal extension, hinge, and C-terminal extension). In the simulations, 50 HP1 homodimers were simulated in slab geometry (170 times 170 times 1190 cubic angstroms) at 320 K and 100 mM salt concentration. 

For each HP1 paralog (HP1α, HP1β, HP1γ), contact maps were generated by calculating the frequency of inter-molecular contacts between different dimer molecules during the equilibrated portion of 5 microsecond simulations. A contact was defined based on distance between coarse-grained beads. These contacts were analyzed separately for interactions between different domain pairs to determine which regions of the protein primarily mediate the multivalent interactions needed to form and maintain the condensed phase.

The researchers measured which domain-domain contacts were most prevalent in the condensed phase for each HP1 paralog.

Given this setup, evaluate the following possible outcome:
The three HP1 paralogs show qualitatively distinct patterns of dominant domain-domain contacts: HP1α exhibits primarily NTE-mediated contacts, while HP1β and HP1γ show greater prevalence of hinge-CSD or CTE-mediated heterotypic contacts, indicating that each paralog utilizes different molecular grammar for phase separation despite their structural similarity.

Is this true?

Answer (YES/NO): NO